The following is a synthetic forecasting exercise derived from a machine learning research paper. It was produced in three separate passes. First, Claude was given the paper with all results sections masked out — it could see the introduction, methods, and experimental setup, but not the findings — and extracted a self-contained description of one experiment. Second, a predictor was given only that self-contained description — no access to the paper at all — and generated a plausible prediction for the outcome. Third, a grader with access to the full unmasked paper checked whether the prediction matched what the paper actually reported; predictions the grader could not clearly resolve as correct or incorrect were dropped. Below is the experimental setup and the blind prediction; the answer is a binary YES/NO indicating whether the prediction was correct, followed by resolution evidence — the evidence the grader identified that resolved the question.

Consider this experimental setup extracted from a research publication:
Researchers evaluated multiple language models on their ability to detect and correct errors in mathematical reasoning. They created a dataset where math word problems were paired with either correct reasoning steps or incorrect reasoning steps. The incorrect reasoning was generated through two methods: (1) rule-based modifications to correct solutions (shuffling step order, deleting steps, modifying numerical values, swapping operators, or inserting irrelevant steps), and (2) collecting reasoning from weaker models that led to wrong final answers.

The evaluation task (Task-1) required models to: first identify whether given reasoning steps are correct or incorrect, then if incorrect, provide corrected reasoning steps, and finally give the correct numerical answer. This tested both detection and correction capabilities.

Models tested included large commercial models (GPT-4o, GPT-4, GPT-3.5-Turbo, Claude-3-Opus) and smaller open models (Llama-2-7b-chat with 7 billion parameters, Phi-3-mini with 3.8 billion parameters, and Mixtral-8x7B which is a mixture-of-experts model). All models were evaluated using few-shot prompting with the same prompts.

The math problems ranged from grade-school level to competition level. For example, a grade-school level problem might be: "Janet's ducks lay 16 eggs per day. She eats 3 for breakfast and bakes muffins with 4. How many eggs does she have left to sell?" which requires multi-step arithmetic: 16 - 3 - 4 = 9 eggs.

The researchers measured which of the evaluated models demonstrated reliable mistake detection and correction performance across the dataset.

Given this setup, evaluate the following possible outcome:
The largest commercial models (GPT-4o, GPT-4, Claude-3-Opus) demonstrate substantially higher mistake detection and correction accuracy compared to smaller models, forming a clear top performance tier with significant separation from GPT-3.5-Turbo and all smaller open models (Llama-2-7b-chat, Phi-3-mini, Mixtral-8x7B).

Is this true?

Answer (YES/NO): NO